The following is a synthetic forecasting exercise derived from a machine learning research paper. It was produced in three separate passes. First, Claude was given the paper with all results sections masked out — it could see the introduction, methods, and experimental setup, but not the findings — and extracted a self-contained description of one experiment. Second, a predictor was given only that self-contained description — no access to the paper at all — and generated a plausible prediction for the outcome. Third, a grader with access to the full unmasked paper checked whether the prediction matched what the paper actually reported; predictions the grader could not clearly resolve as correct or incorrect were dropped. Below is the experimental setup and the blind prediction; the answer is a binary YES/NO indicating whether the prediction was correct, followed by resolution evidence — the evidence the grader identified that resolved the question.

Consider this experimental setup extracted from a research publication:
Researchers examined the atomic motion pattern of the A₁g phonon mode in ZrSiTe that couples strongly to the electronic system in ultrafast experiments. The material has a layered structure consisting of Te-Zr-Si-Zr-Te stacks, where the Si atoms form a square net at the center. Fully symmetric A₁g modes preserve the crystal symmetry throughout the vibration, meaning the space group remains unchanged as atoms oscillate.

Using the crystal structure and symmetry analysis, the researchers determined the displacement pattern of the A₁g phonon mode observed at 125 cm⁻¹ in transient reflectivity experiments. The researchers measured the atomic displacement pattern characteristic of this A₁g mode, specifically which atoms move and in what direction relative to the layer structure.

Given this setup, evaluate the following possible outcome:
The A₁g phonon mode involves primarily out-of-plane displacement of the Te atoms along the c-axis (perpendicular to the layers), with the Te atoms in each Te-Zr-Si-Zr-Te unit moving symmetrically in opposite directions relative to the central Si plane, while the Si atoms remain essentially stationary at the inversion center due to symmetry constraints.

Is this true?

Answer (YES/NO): NO